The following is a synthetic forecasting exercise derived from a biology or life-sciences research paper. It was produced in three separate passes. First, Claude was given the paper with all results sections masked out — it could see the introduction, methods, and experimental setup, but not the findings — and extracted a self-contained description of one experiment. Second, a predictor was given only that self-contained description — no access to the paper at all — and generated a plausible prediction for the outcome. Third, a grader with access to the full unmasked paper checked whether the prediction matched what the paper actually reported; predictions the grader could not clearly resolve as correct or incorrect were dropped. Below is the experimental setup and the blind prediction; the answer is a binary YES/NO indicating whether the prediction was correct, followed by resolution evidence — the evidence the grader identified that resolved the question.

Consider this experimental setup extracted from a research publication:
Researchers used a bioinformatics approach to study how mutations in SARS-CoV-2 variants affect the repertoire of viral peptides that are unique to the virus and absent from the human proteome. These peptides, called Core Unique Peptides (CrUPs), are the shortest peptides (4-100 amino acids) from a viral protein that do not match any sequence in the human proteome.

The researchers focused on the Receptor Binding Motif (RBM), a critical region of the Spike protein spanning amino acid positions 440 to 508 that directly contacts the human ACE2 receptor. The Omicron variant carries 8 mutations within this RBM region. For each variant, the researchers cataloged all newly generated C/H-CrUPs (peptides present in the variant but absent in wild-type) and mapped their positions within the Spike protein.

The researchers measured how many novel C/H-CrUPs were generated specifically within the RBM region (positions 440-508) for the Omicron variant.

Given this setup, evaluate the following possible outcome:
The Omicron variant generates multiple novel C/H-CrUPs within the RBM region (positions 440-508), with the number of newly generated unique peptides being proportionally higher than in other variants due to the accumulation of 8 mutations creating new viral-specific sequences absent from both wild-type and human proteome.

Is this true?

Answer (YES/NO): YES